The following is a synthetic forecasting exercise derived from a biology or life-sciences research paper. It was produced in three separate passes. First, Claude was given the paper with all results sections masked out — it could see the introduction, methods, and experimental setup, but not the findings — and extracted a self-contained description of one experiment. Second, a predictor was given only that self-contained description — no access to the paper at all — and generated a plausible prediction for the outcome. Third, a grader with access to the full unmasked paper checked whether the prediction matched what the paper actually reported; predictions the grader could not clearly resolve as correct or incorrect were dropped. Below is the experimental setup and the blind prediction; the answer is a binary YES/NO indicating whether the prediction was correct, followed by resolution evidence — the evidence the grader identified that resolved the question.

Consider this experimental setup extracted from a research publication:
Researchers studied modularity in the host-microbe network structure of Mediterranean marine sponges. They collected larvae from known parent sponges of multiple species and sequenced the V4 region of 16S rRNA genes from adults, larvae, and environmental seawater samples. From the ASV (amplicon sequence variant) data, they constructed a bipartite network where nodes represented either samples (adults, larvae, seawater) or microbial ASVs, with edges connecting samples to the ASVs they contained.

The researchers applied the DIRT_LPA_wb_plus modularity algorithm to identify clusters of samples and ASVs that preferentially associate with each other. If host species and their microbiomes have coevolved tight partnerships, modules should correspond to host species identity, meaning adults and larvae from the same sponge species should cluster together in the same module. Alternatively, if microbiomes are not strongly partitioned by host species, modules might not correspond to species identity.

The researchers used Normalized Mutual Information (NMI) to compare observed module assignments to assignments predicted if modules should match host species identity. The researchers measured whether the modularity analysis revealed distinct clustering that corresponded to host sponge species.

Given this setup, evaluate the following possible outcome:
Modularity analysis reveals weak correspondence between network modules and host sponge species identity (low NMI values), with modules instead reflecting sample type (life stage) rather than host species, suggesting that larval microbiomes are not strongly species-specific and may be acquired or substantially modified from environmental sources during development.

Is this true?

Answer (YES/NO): NO